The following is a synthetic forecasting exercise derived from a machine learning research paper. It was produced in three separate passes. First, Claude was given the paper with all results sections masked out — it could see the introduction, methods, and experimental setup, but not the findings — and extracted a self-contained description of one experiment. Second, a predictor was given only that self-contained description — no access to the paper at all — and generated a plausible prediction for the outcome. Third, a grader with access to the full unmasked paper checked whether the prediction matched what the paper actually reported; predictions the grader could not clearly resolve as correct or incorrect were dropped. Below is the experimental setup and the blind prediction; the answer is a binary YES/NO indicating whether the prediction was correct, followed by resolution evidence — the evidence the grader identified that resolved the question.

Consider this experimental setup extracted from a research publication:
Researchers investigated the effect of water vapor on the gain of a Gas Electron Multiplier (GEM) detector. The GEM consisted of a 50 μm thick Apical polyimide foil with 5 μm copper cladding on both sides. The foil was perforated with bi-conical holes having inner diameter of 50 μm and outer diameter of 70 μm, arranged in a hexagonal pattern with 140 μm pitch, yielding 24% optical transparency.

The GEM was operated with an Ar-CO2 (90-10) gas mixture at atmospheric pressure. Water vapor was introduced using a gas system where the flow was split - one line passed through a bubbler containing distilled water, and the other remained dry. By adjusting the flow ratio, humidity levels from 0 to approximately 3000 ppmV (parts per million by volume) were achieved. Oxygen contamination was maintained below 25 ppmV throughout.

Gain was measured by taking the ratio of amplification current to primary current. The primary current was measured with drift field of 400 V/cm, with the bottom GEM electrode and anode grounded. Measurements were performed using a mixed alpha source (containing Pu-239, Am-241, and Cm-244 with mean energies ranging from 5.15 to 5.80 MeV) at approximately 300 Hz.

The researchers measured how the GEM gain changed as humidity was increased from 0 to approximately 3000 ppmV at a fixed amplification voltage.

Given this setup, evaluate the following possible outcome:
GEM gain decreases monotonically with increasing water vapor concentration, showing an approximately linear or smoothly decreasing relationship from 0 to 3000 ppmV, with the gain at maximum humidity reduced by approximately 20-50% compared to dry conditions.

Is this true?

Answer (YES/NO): NO